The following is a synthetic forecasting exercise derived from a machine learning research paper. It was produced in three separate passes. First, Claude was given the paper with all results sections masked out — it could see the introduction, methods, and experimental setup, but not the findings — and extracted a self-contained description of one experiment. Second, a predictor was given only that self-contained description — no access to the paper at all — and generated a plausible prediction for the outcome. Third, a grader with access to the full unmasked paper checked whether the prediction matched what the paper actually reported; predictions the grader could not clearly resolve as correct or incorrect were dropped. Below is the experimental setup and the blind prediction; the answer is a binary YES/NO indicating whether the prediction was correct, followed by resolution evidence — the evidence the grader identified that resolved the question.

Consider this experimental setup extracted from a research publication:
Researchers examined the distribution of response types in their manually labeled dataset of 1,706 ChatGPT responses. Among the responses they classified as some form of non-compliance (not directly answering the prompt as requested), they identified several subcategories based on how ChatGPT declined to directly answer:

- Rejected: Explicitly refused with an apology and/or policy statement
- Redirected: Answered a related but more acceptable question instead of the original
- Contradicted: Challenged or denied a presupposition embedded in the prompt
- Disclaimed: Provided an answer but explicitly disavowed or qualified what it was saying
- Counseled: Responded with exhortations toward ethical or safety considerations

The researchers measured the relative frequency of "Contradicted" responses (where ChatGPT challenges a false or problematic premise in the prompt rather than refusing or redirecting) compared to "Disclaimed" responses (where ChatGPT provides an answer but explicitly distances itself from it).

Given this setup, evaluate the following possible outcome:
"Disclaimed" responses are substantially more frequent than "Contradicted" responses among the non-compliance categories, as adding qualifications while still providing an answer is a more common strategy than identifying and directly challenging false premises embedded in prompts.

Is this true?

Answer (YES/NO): NO